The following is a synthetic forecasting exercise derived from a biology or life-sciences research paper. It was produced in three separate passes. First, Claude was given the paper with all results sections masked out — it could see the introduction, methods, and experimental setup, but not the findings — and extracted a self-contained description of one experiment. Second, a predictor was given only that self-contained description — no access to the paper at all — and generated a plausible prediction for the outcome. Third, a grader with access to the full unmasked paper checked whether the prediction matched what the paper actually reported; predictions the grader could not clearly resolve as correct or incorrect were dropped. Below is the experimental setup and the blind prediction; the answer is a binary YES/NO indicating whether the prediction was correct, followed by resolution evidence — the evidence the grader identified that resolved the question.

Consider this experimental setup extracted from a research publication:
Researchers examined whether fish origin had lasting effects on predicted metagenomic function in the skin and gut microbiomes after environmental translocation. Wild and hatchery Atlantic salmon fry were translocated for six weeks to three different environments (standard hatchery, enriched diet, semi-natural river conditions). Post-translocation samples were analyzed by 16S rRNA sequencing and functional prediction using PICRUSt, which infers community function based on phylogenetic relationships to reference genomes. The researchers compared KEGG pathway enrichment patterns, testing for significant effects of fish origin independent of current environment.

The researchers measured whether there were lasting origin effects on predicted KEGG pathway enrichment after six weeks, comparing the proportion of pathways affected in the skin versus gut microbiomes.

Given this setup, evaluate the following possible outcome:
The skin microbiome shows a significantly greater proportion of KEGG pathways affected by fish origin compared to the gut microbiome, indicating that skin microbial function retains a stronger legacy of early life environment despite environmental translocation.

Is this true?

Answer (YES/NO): YES